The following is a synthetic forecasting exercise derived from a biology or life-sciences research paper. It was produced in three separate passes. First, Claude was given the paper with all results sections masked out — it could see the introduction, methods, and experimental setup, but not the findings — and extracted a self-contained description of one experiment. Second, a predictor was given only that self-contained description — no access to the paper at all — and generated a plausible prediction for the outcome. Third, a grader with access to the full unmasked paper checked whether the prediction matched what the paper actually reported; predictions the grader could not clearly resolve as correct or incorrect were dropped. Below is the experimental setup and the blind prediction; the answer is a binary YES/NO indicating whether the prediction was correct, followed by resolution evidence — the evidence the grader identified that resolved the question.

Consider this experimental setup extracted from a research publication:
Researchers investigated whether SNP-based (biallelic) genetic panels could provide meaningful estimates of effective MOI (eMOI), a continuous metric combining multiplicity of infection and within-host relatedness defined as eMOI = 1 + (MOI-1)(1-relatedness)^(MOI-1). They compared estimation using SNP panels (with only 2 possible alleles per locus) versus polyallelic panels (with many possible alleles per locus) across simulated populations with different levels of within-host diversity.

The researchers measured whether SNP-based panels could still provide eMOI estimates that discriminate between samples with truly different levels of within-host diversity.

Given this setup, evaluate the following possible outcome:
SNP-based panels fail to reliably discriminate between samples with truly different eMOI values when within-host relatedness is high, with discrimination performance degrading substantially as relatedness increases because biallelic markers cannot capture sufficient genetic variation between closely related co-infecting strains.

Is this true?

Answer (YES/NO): NO